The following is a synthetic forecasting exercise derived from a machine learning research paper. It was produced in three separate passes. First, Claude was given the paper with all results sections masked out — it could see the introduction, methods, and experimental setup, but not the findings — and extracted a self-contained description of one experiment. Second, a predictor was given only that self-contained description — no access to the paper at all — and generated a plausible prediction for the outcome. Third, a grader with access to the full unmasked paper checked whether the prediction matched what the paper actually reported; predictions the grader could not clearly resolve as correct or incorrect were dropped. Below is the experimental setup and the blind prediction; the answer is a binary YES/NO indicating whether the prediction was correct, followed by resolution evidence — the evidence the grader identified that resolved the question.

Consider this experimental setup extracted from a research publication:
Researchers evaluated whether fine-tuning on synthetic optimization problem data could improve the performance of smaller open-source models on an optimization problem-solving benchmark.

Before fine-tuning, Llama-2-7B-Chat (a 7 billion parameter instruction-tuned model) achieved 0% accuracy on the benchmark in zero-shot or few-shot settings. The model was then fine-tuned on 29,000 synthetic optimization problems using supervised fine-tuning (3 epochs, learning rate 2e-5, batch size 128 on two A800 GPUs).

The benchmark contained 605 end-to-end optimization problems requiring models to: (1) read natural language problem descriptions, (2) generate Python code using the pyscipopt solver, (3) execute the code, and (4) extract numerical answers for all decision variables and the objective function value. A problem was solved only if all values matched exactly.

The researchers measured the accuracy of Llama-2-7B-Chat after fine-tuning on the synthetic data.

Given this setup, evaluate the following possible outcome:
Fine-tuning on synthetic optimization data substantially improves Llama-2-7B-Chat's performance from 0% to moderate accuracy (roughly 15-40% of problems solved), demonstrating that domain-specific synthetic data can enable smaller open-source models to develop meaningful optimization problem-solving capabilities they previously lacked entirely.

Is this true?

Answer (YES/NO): YES